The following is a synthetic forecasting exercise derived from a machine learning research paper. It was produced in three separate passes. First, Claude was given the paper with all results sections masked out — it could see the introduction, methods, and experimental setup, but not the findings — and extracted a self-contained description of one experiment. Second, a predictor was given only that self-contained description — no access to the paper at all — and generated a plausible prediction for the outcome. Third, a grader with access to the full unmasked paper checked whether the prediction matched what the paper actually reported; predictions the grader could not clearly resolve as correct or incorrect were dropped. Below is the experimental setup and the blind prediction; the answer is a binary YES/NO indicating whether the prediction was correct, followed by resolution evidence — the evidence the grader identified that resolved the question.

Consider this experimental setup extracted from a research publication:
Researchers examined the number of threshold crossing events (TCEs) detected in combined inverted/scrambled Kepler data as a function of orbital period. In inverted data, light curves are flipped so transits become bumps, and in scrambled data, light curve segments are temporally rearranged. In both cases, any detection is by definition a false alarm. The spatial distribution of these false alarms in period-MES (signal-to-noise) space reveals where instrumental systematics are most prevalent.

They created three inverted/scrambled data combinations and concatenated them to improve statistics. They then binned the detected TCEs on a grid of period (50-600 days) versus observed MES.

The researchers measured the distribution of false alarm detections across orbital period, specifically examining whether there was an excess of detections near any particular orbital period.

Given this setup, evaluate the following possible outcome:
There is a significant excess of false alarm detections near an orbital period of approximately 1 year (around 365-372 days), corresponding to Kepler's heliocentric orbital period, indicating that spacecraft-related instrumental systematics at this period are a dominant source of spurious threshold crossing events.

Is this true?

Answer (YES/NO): YES